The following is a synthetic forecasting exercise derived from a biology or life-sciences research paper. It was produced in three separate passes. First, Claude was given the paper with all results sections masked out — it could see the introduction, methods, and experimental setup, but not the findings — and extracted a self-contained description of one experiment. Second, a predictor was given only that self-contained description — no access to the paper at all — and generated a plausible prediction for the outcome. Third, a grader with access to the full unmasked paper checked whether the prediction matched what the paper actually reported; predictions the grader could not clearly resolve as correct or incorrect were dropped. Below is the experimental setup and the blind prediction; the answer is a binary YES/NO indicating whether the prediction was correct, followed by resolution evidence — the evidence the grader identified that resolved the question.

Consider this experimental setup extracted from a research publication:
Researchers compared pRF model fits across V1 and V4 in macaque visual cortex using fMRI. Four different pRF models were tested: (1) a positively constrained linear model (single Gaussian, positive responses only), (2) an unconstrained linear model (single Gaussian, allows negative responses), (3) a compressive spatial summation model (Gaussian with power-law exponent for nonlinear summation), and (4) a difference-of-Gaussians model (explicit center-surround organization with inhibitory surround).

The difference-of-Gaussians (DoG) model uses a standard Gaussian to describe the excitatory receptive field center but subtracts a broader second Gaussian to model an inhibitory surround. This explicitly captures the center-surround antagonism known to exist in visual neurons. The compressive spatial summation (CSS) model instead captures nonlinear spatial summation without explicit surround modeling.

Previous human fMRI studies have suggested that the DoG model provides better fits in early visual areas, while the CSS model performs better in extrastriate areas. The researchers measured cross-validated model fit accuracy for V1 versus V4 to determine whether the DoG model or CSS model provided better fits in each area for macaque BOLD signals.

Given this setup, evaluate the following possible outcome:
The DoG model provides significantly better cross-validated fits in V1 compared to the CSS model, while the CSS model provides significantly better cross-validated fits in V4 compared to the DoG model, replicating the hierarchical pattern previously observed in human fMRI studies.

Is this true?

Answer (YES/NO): NO